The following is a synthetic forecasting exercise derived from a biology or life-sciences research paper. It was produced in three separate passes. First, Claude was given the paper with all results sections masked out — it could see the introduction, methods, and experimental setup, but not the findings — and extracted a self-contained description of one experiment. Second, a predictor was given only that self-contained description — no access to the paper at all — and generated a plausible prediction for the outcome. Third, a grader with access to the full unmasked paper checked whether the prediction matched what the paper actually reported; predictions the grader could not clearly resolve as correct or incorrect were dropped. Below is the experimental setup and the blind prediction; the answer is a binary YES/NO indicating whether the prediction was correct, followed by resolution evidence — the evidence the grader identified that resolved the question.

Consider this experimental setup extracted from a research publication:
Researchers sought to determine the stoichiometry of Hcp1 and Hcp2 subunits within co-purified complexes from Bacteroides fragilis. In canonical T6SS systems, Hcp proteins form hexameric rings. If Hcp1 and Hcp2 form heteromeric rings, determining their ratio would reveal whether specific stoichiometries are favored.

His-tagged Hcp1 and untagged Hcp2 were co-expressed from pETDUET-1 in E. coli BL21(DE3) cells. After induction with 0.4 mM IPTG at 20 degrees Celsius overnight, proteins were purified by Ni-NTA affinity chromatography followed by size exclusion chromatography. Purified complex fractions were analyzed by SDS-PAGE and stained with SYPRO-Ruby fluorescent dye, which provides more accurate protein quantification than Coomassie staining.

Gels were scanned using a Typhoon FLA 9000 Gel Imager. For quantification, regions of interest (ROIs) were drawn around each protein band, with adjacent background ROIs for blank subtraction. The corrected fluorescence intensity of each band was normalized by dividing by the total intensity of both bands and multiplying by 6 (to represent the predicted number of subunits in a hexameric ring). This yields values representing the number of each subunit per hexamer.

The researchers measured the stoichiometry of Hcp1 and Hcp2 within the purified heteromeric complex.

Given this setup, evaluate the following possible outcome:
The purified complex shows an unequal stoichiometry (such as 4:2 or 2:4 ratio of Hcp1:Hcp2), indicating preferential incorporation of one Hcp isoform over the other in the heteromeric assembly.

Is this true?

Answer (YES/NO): YES